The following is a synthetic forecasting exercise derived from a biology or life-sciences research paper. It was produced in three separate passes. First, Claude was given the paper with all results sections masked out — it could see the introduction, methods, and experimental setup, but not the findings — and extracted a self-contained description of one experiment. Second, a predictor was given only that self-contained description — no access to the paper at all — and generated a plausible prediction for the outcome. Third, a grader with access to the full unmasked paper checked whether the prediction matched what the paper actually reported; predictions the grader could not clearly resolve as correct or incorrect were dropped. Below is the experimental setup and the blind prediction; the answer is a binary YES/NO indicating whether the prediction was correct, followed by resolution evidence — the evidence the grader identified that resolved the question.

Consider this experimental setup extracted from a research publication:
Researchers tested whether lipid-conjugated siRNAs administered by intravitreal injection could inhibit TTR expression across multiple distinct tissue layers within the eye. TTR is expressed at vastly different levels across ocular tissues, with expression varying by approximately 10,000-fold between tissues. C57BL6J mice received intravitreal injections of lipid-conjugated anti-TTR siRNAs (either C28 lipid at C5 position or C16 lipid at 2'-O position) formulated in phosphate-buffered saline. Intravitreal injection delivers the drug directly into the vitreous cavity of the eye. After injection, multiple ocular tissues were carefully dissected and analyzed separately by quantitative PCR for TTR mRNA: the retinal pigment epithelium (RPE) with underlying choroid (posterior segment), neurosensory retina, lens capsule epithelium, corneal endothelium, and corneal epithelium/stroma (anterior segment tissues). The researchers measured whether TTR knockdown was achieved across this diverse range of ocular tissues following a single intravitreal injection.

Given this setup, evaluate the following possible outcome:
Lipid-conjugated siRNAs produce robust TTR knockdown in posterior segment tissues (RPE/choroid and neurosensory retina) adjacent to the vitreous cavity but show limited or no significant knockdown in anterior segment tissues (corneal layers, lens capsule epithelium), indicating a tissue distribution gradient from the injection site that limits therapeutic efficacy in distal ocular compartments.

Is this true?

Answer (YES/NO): NO